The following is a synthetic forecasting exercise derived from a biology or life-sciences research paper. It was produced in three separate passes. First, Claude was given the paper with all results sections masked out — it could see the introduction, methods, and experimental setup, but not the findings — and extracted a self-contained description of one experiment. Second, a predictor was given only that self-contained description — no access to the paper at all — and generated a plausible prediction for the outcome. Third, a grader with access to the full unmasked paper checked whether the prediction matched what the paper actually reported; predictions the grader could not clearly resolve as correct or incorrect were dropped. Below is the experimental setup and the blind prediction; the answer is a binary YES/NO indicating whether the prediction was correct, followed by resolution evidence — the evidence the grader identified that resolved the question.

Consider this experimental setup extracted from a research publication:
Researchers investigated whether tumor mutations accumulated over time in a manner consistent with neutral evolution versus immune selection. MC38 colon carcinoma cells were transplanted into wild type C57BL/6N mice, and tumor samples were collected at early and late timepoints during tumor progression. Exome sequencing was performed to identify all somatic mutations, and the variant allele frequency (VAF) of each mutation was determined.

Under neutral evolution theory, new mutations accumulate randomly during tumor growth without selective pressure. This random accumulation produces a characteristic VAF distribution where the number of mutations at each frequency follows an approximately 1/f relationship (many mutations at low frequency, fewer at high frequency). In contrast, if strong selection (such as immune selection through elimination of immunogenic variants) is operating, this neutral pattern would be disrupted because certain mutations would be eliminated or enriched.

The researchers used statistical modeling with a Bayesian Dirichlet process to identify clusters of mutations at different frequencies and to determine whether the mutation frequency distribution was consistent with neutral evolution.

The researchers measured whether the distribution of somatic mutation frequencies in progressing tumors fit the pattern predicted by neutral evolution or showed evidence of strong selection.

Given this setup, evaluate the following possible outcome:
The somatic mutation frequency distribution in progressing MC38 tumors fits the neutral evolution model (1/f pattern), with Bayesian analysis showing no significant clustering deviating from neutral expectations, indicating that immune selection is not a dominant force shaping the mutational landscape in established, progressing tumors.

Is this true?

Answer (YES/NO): YES